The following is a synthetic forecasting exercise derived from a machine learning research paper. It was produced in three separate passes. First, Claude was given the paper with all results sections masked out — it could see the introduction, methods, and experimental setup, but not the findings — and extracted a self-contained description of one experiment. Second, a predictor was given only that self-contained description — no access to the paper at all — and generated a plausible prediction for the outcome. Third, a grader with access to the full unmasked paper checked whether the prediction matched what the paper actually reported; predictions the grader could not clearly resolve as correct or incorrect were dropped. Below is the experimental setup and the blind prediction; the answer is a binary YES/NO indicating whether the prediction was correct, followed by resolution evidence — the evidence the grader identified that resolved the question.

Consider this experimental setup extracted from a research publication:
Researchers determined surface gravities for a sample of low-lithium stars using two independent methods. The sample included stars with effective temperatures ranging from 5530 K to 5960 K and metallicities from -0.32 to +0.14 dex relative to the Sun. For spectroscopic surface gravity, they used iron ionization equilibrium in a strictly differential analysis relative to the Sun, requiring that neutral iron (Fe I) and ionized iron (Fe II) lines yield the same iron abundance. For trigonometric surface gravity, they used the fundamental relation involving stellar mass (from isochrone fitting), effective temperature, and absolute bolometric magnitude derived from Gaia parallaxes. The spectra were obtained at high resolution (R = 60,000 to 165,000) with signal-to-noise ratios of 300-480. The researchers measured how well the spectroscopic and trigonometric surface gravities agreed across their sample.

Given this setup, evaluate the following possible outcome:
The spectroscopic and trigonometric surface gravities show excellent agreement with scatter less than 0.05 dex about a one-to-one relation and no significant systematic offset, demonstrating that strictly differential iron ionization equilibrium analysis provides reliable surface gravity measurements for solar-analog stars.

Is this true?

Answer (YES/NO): NO